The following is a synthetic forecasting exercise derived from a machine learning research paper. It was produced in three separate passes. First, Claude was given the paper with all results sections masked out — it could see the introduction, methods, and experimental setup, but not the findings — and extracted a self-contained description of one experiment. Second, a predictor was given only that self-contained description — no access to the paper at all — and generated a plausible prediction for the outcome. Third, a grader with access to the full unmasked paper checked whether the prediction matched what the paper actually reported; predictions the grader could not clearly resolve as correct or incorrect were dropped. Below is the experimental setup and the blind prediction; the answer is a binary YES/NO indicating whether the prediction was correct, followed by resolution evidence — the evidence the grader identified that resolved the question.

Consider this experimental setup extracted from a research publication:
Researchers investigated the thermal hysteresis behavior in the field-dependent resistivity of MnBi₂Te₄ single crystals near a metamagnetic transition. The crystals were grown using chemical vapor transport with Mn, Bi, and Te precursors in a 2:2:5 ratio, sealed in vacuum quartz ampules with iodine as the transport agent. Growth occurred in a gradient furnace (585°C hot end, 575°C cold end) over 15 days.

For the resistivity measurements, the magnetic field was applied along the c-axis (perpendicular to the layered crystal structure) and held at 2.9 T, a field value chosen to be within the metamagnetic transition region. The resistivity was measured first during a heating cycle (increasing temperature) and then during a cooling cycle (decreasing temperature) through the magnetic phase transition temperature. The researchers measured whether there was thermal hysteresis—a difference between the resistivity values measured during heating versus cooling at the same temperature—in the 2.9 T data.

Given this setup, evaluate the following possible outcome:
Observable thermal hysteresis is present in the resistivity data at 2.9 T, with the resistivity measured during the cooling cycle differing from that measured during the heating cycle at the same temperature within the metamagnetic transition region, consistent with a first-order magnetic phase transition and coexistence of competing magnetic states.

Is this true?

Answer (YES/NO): NO